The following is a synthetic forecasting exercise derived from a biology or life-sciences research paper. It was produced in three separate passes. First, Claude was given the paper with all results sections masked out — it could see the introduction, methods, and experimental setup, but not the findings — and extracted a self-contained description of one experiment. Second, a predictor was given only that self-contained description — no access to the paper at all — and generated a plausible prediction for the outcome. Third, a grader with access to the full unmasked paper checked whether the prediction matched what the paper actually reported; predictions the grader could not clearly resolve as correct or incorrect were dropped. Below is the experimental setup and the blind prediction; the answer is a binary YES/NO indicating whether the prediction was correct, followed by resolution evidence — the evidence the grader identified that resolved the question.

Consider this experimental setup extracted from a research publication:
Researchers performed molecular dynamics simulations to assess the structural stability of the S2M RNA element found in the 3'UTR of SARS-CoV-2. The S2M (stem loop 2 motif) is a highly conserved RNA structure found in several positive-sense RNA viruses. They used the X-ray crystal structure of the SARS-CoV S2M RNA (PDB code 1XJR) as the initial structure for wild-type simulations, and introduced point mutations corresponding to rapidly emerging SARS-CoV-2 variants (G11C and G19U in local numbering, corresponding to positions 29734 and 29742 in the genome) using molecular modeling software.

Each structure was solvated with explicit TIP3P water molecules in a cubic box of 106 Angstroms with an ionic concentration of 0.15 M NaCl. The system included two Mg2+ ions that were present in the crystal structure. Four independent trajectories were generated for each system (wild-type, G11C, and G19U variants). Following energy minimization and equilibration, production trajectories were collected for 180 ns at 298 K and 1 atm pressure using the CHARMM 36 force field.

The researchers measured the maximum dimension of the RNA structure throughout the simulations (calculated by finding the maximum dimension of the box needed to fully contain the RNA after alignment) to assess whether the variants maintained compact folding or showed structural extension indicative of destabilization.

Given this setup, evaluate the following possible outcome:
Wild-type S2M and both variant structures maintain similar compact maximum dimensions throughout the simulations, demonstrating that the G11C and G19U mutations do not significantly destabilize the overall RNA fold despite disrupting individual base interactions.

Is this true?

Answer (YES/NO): NO